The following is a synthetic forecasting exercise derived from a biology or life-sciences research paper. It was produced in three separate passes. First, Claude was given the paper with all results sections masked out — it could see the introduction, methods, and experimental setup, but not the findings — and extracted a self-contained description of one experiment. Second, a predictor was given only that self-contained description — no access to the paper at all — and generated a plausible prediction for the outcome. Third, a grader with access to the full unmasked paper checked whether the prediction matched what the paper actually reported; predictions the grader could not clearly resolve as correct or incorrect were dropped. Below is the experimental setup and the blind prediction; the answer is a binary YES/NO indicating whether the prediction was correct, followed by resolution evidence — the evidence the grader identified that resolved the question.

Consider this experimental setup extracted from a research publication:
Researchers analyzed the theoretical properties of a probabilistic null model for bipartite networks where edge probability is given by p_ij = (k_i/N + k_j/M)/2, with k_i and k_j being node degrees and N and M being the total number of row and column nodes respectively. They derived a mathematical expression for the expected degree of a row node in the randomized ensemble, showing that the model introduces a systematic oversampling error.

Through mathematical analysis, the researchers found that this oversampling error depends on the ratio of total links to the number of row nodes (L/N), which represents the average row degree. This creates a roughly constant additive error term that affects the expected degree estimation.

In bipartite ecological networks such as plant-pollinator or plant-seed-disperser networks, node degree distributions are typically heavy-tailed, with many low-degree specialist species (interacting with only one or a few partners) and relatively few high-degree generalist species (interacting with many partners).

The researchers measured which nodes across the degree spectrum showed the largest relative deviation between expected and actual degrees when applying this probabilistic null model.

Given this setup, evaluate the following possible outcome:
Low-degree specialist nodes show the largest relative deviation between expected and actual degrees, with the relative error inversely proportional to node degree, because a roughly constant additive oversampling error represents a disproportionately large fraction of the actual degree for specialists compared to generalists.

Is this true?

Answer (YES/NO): YES